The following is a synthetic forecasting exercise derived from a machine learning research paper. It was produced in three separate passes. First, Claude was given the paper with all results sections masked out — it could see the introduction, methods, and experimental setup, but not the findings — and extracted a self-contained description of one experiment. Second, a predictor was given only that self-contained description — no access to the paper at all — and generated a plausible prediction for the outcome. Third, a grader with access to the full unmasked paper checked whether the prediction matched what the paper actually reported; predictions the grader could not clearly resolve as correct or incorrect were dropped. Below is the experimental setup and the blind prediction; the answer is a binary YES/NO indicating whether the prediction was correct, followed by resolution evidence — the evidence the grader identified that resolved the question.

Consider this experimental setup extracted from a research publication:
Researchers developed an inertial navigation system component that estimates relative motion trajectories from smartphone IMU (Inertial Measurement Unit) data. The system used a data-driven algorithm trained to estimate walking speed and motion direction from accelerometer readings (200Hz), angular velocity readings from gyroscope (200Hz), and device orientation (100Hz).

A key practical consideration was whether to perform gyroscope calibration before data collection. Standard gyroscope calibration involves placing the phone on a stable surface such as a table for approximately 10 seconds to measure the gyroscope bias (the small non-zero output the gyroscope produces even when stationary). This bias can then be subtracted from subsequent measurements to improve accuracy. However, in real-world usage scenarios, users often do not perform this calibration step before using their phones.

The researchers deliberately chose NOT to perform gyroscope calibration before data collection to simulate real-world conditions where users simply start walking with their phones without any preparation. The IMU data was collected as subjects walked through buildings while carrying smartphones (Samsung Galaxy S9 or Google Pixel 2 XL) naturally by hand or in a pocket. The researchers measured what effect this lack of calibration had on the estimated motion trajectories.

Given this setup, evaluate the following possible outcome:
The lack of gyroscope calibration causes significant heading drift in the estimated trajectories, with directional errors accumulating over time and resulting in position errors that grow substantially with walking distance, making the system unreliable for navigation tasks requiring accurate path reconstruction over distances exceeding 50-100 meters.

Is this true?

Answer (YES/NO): YES